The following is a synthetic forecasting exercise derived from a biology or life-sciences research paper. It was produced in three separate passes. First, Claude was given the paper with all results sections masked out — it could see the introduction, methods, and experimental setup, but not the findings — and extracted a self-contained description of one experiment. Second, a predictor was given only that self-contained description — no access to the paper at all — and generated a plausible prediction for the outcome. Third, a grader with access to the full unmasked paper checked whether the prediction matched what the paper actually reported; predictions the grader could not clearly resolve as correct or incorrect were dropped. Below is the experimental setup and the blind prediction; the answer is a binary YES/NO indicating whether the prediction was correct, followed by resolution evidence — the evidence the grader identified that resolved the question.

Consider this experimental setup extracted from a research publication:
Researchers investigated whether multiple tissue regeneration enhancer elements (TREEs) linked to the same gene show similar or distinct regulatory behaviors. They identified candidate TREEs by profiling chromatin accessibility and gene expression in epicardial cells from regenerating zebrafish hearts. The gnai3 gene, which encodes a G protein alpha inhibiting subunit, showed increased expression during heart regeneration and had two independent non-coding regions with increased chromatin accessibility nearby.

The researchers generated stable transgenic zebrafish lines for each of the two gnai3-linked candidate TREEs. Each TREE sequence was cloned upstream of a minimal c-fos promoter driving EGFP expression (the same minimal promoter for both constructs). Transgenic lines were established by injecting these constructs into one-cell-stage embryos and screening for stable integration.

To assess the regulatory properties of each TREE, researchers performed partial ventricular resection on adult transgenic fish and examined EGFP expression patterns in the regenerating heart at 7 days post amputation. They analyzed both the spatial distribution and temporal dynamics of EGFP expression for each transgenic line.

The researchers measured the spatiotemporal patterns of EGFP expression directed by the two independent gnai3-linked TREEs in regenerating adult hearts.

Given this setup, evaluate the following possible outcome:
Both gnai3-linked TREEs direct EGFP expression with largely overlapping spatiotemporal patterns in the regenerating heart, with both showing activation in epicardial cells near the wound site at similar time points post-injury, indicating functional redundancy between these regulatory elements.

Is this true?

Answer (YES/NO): YES